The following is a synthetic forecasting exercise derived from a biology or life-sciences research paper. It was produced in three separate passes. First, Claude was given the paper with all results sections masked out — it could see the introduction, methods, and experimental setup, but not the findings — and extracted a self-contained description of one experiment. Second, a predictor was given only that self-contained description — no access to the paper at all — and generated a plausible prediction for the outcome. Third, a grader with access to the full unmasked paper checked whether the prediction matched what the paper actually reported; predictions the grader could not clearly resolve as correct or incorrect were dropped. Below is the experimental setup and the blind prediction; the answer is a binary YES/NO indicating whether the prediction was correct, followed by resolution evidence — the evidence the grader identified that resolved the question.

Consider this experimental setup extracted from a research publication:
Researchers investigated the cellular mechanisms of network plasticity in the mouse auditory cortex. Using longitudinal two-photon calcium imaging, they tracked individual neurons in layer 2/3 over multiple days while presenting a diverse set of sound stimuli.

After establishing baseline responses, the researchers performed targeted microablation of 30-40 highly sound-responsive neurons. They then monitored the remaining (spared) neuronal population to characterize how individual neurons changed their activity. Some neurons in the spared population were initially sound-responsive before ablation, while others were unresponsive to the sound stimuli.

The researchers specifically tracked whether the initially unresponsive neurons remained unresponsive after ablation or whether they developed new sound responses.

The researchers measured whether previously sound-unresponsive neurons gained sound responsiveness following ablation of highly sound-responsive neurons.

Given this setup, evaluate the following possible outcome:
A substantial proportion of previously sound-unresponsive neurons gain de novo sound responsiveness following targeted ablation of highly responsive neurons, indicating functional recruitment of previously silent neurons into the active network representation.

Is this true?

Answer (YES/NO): YES